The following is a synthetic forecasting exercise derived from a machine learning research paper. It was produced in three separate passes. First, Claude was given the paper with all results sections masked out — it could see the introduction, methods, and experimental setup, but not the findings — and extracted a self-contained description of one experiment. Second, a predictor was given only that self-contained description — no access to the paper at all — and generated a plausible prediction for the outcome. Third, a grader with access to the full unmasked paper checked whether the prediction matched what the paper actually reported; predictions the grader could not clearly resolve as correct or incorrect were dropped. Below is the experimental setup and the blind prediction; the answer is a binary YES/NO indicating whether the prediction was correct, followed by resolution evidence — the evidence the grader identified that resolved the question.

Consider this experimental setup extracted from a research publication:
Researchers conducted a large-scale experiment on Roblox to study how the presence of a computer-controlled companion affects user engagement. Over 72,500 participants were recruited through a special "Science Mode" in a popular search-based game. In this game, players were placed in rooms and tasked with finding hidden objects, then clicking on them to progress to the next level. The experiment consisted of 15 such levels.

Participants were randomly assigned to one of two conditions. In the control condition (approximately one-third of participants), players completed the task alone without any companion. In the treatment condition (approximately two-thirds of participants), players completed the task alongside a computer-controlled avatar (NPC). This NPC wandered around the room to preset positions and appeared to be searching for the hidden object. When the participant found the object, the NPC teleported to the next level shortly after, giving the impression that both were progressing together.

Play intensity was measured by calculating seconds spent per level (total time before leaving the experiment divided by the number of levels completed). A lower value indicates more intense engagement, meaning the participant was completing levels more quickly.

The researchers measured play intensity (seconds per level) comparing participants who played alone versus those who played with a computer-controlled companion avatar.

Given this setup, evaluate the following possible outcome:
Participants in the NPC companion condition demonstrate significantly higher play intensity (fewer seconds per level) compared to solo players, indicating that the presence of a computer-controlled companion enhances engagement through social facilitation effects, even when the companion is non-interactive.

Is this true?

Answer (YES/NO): NO